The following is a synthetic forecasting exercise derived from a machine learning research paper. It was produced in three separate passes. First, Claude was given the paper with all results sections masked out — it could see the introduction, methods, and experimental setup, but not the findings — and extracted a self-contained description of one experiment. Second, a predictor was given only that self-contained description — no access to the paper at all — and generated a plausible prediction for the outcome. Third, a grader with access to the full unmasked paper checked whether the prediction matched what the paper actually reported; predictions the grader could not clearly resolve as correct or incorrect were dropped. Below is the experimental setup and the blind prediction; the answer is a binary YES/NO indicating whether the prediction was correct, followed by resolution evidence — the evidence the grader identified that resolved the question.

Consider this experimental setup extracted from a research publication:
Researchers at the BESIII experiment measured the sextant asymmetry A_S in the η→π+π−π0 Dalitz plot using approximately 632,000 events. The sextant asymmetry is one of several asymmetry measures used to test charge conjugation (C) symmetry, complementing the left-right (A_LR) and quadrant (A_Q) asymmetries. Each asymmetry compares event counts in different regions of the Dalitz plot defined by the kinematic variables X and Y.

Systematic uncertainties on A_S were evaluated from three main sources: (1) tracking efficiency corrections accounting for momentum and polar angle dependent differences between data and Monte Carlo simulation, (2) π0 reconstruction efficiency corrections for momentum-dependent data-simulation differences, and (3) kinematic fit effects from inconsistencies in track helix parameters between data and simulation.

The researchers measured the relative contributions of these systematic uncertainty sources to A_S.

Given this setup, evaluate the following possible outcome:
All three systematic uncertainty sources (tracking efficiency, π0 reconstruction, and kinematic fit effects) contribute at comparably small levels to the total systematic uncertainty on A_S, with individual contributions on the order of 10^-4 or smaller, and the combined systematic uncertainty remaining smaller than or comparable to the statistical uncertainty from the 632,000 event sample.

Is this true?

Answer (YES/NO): NO